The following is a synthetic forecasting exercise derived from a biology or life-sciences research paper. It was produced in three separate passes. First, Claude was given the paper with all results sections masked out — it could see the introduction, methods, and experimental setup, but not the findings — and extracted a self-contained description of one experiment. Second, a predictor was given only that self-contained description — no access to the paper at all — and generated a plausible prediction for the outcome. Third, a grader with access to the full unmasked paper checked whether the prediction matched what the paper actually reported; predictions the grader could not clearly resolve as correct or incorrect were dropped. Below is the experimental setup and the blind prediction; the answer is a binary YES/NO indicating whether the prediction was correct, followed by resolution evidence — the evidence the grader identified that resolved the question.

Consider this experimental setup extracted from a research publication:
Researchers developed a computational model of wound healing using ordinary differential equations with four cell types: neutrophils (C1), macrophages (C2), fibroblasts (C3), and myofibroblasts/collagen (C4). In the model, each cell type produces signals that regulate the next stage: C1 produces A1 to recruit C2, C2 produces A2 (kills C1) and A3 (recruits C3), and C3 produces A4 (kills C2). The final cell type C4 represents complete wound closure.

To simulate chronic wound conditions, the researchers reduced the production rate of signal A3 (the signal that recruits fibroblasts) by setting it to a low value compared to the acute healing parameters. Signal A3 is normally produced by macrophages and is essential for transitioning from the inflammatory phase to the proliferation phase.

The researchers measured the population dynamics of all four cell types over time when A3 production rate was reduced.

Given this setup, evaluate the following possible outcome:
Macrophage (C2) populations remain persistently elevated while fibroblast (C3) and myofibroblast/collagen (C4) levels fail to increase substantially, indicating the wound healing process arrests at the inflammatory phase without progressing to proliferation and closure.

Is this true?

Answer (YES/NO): NO